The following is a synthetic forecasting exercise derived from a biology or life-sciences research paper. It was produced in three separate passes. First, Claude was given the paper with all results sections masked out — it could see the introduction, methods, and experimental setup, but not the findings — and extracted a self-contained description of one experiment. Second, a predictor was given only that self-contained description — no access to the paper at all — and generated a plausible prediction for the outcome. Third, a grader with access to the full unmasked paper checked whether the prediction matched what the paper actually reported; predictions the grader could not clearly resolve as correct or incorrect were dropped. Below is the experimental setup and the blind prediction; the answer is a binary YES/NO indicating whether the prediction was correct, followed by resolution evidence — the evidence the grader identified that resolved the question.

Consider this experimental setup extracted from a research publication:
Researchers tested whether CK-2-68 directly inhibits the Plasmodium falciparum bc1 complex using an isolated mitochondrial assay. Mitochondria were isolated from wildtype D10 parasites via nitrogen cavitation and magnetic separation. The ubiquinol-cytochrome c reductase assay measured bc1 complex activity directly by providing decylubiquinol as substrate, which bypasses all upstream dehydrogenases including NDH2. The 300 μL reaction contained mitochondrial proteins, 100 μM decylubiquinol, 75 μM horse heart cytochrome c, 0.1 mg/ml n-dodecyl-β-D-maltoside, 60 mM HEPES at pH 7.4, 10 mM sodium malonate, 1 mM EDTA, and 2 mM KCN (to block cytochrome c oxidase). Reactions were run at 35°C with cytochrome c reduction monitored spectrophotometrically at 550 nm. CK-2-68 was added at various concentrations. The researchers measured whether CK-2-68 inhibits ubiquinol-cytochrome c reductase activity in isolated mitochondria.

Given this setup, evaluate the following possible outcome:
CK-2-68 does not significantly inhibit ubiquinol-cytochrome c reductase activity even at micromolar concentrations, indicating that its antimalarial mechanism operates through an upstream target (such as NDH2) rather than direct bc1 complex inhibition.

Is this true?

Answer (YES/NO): NO